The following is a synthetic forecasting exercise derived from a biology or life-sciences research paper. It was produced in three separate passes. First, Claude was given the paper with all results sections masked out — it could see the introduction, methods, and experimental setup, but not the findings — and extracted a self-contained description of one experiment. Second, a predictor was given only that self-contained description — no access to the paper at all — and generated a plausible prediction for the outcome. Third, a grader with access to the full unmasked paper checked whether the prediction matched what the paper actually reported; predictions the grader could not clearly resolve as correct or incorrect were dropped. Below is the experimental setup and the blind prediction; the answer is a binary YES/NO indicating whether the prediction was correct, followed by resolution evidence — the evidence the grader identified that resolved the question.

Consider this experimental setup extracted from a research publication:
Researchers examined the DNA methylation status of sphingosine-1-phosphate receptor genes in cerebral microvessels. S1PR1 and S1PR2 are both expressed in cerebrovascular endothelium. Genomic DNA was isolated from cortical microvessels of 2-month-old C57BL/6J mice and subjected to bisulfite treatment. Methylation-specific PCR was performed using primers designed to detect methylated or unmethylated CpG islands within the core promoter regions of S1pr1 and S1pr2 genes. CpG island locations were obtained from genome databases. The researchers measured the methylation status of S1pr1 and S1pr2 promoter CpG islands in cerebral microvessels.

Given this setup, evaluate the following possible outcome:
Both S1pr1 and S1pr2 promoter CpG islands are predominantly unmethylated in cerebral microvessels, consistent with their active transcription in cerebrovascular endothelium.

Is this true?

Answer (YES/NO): YES